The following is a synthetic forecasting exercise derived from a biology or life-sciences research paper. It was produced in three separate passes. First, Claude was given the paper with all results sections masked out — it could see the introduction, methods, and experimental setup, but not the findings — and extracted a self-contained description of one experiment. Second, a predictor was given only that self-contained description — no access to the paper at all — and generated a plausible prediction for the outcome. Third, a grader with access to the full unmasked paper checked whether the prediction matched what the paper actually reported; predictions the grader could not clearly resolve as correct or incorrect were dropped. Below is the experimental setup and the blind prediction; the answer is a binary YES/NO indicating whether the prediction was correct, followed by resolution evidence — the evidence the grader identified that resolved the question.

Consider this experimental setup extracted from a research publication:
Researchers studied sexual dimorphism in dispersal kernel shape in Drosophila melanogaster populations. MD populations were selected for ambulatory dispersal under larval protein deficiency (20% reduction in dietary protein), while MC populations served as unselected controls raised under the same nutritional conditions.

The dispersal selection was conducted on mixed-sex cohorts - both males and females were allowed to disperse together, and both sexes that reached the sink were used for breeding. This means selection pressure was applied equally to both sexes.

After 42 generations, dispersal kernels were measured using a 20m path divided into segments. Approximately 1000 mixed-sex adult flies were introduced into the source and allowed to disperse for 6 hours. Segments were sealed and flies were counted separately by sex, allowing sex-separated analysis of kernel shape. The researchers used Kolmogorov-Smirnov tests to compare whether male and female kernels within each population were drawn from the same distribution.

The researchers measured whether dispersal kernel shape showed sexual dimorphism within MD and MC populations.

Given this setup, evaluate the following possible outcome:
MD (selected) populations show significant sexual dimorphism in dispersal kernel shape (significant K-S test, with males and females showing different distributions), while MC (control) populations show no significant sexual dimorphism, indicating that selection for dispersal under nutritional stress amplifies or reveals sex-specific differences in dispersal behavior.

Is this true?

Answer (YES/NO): NO